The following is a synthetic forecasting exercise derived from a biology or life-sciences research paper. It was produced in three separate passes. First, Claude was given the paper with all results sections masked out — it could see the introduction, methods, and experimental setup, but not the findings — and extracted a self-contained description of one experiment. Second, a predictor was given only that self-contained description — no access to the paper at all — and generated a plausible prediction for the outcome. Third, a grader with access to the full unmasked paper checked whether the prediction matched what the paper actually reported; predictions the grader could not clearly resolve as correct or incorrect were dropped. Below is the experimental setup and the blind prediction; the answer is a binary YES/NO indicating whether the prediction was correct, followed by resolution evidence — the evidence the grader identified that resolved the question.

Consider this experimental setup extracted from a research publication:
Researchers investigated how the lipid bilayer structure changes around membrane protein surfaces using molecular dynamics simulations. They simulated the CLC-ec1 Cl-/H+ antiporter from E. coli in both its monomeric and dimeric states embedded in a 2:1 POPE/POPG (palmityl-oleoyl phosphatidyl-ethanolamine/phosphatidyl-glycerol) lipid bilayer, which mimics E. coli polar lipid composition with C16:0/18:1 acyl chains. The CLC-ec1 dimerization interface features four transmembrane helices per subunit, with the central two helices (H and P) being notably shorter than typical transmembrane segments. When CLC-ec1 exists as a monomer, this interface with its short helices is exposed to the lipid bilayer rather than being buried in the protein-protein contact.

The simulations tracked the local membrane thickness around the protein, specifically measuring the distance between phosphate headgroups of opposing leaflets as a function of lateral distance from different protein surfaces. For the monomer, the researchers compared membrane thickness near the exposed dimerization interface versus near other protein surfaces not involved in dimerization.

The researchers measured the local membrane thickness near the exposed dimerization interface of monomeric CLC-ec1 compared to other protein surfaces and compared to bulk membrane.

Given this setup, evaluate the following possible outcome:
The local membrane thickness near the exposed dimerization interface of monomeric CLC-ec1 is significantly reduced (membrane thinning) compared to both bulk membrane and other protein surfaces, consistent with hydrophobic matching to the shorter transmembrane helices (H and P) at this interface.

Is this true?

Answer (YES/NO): YES